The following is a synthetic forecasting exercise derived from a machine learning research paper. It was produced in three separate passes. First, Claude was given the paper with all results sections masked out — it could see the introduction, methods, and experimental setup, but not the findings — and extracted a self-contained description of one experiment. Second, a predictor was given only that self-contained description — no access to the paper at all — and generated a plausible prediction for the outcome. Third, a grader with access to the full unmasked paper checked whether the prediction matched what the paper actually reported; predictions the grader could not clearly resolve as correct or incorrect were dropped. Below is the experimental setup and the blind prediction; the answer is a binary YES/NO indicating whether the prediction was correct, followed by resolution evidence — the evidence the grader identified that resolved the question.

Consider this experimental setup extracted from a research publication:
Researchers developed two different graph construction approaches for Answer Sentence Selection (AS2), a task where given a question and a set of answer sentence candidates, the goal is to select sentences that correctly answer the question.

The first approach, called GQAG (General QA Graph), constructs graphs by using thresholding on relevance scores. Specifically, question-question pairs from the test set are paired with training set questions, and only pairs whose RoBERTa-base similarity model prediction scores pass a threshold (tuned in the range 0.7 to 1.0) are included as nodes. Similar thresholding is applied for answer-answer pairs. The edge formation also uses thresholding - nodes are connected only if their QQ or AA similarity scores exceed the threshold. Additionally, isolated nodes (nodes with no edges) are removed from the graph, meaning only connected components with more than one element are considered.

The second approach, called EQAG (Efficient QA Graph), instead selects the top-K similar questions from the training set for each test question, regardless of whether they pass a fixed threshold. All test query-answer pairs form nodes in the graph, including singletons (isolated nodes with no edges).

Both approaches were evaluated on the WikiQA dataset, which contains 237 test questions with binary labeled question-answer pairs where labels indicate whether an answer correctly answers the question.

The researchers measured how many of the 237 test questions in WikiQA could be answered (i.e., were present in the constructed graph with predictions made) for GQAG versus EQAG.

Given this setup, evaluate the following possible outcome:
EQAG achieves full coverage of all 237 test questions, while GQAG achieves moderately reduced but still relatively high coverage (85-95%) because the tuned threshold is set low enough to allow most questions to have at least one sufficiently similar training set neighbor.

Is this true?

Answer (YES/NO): NO